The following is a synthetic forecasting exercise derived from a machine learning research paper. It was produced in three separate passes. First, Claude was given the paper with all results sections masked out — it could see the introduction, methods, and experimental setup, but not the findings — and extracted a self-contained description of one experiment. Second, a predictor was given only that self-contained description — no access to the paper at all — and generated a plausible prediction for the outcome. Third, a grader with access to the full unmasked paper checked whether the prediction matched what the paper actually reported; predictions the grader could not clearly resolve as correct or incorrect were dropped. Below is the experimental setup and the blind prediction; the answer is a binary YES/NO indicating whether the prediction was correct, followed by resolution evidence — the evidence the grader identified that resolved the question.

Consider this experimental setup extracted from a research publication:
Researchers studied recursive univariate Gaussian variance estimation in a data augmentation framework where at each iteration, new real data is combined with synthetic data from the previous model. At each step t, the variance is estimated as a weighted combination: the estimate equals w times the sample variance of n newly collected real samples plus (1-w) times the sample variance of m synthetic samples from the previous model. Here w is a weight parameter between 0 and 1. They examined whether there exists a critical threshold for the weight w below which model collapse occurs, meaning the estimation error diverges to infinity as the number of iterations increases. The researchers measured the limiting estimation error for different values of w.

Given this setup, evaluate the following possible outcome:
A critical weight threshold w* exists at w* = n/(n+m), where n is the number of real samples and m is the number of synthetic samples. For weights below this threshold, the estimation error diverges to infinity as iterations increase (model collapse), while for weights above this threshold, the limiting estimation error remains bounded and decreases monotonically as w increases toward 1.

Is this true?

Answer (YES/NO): NO